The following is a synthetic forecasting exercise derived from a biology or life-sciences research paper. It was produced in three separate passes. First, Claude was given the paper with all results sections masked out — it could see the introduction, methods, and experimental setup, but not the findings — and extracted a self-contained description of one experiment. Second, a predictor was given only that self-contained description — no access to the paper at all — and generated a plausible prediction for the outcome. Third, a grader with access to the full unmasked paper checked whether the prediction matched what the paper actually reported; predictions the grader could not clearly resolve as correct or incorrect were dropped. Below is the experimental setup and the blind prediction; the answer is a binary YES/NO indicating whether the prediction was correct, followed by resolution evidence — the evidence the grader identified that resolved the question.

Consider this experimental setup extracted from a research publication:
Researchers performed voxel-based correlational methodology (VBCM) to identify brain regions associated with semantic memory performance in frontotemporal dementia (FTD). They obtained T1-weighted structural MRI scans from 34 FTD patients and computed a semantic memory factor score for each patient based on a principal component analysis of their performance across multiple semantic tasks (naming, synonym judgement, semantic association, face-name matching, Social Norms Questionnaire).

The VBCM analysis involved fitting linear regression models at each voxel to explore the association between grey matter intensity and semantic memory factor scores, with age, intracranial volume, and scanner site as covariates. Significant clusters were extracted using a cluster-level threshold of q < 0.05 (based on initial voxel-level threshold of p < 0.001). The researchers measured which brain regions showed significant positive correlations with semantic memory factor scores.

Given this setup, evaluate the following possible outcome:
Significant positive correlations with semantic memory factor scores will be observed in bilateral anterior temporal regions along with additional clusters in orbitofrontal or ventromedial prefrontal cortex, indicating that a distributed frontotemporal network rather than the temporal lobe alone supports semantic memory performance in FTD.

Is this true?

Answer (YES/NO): NO